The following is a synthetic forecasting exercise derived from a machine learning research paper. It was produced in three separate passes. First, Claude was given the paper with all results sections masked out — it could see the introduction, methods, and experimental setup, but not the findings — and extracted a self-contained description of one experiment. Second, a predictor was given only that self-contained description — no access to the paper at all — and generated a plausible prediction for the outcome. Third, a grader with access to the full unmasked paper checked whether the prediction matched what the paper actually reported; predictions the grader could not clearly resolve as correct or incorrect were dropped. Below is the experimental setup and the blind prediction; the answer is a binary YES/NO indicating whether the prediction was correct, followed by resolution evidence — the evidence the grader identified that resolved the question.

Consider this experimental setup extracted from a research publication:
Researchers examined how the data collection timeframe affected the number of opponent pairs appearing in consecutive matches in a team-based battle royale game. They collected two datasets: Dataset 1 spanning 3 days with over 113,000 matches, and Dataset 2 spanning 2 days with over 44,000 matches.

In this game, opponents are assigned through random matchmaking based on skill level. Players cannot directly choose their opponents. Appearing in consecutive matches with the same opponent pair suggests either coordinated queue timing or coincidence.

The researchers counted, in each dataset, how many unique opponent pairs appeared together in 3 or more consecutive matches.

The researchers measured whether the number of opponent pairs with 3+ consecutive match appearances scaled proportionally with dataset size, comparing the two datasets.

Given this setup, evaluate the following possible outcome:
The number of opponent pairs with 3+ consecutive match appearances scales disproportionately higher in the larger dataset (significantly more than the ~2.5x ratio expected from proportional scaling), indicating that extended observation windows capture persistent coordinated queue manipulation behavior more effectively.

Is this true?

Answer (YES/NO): YES